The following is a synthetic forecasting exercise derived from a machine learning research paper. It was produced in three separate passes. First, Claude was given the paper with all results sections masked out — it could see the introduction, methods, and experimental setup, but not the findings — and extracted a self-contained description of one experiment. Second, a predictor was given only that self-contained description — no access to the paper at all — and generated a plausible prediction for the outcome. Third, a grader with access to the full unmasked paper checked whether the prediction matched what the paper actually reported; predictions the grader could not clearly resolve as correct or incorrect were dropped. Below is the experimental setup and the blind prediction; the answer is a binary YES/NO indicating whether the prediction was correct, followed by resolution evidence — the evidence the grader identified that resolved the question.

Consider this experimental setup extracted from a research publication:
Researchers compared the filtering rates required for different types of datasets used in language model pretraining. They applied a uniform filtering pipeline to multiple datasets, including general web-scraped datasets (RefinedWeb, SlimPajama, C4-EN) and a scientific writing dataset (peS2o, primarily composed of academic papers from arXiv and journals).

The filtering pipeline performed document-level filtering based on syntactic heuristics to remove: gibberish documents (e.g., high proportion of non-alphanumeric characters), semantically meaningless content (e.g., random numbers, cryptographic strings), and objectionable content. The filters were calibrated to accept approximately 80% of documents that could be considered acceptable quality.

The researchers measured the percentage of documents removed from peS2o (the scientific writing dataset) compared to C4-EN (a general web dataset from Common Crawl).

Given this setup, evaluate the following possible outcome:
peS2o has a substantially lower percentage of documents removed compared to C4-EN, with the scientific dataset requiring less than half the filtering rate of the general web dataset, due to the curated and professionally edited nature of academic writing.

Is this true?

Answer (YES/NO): YES